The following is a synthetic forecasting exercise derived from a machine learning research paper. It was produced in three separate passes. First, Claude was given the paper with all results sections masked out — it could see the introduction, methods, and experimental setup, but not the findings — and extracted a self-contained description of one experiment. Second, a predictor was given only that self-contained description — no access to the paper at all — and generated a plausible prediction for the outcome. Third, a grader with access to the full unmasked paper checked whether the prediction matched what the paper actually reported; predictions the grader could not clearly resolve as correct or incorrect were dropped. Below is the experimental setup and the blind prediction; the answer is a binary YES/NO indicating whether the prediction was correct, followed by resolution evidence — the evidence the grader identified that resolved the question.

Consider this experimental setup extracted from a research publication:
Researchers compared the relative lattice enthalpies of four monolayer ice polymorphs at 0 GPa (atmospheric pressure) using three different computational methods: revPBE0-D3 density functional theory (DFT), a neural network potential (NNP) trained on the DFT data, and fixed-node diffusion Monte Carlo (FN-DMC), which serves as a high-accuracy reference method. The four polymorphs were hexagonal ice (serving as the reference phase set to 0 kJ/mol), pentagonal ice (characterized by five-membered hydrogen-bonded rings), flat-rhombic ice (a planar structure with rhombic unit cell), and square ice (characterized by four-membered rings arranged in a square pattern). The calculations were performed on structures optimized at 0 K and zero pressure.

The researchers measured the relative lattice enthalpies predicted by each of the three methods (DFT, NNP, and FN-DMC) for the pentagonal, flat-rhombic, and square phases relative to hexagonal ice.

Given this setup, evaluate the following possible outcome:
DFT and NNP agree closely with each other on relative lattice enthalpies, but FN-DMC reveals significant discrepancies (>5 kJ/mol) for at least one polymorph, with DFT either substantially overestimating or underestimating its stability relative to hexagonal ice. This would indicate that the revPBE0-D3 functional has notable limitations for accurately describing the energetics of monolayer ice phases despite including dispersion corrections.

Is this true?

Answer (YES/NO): NO